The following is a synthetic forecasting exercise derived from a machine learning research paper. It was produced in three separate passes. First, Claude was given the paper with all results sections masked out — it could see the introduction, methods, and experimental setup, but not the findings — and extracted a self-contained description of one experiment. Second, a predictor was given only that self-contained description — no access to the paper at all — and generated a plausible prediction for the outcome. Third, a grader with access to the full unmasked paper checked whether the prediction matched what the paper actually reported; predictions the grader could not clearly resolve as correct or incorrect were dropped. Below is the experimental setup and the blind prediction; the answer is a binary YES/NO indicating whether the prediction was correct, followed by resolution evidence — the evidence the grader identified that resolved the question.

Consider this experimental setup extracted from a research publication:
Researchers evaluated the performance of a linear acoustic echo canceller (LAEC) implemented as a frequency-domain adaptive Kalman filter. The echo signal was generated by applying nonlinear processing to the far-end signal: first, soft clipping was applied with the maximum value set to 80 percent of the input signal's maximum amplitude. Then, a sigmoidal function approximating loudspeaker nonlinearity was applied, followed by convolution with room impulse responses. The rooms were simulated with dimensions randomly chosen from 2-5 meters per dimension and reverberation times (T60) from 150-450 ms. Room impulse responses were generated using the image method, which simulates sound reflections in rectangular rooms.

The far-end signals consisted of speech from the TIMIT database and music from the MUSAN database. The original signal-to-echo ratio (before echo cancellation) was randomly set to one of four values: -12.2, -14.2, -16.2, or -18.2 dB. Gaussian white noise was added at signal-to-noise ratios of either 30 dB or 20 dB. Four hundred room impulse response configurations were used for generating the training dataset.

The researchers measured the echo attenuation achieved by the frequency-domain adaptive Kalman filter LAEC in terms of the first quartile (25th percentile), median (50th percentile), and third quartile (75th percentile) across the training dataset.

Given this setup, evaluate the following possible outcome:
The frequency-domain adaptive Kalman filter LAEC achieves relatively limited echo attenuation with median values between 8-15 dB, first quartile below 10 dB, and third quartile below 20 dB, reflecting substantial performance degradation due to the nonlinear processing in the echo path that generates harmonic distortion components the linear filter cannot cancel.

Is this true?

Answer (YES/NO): NO